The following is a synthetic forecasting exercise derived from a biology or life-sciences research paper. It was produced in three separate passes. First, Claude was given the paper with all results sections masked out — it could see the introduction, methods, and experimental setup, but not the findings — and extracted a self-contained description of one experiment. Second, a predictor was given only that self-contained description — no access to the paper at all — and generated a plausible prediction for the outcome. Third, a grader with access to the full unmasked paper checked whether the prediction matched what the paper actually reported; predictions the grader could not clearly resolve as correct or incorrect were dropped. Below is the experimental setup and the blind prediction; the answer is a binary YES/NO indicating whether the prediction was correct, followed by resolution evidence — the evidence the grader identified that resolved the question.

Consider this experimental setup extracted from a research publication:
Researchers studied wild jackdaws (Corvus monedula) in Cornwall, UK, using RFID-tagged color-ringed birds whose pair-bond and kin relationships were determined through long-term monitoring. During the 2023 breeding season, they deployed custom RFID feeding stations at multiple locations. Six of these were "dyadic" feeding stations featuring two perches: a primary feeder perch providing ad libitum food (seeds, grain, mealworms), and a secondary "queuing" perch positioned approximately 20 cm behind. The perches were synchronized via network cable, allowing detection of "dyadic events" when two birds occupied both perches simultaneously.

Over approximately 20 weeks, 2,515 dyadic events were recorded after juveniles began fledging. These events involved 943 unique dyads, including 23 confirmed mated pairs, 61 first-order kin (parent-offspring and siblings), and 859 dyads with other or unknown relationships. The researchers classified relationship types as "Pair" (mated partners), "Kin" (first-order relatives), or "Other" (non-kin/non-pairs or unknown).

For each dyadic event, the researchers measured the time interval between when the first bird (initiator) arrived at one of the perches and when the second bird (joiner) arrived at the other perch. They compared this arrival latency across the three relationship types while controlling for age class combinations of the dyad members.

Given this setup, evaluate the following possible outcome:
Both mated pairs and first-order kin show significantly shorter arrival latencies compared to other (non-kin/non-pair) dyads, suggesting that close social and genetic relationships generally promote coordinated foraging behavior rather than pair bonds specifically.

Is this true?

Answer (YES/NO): YES